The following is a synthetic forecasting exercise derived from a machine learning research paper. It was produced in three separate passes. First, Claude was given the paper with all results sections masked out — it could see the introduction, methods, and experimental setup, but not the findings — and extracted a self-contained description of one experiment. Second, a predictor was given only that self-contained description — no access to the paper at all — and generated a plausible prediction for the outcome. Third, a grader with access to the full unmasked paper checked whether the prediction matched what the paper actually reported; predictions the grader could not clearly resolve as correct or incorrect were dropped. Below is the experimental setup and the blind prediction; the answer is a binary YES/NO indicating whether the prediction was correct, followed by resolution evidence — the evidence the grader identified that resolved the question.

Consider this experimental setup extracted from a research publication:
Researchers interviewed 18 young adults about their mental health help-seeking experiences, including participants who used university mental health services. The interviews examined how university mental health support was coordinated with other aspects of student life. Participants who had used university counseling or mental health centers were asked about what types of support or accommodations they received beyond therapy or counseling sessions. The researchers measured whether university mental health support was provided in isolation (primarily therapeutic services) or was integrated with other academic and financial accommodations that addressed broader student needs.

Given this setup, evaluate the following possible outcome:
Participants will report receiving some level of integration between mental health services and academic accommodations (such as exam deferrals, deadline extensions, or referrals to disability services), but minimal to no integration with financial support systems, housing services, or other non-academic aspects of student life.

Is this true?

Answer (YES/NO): NO